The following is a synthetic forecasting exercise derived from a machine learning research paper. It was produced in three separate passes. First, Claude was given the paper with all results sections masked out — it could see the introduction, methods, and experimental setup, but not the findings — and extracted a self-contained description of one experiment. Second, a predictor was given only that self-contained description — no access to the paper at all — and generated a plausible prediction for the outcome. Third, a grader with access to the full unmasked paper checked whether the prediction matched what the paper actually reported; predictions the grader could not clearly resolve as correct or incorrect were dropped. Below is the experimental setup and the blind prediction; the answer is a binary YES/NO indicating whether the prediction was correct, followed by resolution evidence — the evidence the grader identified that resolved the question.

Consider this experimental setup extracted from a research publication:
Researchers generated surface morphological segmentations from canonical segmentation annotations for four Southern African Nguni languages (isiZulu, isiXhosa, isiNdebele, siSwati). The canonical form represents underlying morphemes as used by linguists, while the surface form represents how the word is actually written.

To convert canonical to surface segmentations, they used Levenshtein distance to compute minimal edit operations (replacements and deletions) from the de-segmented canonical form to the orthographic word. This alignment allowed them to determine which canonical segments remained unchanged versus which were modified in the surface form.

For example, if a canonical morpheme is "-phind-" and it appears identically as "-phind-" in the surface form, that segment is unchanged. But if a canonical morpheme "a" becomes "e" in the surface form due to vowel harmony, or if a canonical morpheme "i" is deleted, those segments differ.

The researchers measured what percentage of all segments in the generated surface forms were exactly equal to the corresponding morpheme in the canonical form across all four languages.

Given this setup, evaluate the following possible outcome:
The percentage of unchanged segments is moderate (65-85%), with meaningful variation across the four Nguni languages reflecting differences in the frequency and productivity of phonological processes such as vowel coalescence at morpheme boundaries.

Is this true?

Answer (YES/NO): NO